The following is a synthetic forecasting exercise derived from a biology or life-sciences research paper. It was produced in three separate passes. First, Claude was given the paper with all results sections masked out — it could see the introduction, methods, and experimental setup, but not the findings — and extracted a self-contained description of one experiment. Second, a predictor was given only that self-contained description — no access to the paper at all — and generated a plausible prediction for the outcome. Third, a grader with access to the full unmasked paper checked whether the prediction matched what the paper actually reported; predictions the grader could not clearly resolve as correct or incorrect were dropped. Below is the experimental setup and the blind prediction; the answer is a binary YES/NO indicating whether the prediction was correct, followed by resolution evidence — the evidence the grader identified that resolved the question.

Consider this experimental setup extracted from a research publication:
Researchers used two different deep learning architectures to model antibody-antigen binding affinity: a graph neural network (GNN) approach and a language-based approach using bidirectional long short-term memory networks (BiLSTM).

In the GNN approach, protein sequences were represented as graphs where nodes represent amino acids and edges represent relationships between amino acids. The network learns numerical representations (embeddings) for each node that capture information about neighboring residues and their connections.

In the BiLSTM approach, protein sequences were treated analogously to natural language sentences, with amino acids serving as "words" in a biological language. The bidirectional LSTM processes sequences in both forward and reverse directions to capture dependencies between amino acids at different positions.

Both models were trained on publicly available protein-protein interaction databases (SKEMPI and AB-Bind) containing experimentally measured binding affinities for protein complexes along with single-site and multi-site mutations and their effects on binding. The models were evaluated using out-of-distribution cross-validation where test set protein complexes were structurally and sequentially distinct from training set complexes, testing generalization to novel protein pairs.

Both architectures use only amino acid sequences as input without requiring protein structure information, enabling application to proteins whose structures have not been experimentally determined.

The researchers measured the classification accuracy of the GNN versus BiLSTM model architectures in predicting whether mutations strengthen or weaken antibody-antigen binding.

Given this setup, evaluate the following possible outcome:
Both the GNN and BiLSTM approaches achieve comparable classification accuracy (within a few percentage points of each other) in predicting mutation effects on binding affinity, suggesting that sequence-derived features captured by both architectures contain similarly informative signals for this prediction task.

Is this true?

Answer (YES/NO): NO